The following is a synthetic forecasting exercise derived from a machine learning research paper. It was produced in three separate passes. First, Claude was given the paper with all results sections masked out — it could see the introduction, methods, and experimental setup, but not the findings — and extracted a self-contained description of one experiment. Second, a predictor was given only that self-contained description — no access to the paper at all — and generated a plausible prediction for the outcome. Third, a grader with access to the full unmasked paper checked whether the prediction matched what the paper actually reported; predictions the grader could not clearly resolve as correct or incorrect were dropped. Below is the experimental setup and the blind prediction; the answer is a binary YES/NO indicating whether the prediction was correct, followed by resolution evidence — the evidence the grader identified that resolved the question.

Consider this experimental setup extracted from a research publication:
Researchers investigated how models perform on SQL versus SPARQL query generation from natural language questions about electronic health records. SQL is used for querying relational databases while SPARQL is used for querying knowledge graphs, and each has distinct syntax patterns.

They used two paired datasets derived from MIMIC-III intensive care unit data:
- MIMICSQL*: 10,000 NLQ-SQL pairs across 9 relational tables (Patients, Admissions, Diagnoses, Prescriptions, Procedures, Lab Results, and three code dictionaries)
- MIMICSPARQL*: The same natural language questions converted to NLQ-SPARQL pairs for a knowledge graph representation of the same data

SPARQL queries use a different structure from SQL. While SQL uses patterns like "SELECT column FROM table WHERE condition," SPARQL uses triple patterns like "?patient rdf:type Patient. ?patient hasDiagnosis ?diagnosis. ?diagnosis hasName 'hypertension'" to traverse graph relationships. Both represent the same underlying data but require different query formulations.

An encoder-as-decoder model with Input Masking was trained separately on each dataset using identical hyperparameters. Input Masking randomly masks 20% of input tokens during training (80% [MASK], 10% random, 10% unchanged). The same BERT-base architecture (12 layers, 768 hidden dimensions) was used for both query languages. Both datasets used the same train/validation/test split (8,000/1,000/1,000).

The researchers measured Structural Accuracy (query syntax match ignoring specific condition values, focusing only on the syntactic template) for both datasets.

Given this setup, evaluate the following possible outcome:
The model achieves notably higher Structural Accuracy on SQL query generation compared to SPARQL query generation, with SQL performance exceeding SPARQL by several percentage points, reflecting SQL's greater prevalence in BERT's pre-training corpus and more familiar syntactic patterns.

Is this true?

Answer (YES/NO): NO